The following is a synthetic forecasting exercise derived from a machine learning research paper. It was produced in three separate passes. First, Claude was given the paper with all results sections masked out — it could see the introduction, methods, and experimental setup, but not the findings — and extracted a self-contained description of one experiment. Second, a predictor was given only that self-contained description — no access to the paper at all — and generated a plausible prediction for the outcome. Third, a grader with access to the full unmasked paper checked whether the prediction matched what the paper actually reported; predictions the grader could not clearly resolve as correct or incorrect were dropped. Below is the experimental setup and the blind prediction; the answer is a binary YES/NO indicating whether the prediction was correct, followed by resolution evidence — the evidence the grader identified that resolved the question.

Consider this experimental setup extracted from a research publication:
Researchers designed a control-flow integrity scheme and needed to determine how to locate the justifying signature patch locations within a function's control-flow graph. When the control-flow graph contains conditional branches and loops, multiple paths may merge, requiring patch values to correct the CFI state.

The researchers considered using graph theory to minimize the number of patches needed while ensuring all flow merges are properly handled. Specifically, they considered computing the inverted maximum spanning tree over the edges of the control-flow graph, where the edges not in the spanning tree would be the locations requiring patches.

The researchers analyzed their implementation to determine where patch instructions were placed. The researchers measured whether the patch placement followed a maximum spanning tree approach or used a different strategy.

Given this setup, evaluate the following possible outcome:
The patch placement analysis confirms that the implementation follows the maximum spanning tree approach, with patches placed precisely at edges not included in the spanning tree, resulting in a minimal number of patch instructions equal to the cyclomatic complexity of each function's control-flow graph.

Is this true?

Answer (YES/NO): NO